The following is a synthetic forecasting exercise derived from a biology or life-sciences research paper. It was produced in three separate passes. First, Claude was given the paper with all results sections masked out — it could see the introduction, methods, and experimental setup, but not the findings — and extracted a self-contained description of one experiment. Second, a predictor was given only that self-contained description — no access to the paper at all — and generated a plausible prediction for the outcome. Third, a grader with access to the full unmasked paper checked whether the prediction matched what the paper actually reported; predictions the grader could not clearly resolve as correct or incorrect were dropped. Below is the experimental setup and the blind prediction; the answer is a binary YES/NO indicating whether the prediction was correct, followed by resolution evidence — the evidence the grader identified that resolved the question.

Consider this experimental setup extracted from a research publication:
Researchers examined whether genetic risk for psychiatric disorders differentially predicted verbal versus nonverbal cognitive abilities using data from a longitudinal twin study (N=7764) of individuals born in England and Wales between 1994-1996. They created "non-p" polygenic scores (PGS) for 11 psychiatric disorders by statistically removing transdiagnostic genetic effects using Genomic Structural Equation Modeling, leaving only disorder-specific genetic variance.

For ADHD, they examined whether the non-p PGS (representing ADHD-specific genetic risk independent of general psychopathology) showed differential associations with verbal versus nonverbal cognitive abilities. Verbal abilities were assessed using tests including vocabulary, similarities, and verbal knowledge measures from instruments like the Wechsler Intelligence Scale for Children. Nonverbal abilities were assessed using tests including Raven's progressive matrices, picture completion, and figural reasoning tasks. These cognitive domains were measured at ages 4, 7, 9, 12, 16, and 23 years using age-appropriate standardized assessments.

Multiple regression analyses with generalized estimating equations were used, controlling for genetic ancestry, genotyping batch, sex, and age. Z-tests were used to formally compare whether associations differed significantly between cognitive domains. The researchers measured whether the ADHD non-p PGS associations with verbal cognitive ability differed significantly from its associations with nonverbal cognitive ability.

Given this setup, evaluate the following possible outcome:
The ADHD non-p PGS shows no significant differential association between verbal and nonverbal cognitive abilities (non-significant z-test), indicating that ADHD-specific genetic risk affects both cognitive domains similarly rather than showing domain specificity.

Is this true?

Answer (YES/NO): NO